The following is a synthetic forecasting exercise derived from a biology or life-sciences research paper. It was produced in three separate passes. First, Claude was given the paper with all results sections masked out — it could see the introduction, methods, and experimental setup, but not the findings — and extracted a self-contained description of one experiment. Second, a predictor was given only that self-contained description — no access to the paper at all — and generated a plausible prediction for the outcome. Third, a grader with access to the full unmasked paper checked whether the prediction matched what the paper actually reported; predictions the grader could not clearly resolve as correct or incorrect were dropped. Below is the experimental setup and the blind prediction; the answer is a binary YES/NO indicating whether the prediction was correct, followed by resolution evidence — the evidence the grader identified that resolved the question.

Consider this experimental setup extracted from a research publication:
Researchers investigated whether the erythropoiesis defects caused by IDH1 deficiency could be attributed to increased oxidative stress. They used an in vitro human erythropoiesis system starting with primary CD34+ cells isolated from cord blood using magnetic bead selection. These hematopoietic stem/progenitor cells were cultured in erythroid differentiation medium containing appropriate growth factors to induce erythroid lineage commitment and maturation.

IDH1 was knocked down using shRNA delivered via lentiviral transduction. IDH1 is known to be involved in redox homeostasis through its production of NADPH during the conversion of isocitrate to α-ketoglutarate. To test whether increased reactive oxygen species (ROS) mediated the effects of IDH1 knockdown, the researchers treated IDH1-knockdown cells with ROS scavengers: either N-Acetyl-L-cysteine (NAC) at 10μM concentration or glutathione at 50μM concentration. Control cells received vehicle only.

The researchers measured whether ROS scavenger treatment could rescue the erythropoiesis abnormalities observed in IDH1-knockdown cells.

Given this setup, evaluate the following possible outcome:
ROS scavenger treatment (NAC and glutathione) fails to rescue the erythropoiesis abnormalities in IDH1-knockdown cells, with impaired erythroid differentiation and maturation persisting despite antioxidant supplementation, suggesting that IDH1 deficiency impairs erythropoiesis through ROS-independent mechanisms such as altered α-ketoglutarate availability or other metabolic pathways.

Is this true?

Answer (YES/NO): YES